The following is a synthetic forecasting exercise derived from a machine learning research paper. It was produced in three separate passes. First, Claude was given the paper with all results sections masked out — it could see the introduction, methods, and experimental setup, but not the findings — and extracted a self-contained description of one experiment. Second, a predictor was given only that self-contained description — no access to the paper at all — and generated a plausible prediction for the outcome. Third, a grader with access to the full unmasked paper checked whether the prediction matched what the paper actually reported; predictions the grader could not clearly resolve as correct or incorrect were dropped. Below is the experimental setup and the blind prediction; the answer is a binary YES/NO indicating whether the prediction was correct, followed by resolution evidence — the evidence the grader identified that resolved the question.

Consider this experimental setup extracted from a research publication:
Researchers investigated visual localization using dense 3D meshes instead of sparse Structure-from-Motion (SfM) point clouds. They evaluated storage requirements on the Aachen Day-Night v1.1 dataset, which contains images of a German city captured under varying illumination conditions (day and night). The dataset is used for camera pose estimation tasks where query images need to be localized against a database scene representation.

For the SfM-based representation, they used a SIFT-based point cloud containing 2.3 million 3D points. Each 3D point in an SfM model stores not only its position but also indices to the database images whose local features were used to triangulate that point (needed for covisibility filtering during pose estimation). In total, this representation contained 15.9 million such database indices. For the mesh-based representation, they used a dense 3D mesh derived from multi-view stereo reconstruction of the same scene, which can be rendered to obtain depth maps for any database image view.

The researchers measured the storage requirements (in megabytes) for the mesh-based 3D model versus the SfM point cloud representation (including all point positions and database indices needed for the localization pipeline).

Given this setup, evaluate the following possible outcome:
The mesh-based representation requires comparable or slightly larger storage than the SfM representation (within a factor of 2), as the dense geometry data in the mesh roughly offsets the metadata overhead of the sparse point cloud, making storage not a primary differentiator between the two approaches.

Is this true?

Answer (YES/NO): NO